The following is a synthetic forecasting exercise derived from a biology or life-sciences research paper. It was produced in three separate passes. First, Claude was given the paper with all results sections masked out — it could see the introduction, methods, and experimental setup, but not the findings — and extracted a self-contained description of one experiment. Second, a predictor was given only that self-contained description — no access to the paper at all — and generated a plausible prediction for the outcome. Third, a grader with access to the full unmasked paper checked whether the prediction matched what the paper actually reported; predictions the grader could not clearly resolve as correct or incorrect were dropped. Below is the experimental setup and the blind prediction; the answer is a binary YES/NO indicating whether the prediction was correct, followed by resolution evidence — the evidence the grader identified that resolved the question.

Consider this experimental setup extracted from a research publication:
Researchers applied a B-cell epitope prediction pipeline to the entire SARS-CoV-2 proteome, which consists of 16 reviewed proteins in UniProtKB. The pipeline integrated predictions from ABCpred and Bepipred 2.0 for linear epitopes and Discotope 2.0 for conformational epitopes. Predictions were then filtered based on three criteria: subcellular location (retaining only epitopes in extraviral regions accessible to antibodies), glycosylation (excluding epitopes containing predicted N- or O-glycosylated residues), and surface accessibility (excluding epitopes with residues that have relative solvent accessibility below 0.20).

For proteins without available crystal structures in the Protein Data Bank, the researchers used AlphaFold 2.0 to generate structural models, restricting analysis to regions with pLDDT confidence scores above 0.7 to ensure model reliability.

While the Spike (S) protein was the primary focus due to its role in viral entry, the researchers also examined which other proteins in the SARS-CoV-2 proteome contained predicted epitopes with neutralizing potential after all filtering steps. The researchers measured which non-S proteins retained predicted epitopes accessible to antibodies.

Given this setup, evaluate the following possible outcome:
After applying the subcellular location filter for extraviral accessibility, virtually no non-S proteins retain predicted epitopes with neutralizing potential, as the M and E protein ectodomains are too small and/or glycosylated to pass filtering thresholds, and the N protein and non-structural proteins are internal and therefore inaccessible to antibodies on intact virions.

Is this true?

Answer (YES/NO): NO